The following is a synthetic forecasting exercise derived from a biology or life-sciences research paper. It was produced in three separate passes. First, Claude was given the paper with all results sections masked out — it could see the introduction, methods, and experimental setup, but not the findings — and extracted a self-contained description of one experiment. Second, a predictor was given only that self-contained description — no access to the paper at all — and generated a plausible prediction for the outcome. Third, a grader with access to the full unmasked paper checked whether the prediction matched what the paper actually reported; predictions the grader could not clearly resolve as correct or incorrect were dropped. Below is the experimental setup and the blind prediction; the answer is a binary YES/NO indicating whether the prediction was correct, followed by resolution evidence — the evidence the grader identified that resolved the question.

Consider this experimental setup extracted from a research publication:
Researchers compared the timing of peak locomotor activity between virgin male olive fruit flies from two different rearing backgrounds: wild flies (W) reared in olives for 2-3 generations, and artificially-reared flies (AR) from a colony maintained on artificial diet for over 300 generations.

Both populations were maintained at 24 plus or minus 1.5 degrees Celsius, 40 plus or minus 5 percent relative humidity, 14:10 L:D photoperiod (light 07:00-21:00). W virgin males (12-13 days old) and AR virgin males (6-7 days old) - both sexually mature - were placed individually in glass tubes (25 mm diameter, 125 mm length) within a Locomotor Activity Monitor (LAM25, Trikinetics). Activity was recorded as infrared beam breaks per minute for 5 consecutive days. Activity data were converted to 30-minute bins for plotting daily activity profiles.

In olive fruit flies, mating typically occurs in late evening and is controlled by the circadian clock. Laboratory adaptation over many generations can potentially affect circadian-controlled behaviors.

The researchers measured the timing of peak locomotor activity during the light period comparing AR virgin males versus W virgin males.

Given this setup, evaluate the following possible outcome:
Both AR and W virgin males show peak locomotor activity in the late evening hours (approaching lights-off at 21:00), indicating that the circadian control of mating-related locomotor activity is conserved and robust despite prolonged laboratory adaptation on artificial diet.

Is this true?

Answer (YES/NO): NO